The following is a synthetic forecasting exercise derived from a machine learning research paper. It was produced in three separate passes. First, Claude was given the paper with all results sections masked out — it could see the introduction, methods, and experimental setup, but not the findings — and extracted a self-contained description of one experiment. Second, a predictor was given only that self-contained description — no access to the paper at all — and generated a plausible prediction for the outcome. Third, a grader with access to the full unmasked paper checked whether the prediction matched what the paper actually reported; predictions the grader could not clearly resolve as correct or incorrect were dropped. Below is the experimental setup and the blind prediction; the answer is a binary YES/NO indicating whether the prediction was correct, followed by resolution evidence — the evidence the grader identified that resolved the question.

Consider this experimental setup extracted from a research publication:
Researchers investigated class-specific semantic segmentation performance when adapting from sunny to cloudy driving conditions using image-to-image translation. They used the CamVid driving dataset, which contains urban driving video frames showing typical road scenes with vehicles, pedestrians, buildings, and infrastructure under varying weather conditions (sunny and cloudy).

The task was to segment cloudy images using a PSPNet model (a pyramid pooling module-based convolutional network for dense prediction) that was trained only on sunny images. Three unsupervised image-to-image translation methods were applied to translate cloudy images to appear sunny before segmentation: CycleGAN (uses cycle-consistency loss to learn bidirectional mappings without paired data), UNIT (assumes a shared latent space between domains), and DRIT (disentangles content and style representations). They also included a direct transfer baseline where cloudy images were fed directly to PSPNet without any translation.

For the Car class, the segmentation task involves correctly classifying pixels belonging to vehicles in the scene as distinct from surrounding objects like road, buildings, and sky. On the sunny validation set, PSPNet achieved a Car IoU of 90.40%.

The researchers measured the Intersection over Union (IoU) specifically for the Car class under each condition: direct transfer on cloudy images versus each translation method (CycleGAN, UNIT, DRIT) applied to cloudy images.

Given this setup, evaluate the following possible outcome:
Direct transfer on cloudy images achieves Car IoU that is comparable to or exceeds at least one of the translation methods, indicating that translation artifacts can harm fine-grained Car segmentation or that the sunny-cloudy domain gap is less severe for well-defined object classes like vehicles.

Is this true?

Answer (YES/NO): YES